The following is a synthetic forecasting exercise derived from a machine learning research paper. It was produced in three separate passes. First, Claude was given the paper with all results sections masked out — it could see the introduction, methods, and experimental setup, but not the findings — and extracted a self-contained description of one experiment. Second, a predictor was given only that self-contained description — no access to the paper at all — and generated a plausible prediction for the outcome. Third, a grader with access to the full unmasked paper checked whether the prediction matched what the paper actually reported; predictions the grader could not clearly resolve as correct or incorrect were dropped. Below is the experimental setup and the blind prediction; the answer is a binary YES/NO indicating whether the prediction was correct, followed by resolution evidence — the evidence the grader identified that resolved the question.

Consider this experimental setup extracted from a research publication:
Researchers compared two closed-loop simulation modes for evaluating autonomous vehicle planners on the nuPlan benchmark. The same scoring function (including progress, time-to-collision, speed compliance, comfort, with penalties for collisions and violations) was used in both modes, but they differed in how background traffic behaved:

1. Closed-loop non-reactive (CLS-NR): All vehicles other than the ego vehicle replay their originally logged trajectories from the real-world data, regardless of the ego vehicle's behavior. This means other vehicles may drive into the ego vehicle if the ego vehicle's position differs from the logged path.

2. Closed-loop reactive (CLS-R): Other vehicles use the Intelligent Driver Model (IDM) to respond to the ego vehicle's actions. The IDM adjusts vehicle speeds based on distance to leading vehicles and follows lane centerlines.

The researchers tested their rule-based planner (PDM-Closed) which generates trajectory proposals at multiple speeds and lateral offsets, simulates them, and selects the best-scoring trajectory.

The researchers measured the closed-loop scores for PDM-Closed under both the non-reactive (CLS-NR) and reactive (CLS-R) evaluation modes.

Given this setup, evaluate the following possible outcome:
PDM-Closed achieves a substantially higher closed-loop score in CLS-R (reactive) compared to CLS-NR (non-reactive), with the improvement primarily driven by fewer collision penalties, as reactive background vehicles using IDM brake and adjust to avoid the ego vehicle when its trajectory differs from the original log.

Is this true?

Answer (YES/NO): NO